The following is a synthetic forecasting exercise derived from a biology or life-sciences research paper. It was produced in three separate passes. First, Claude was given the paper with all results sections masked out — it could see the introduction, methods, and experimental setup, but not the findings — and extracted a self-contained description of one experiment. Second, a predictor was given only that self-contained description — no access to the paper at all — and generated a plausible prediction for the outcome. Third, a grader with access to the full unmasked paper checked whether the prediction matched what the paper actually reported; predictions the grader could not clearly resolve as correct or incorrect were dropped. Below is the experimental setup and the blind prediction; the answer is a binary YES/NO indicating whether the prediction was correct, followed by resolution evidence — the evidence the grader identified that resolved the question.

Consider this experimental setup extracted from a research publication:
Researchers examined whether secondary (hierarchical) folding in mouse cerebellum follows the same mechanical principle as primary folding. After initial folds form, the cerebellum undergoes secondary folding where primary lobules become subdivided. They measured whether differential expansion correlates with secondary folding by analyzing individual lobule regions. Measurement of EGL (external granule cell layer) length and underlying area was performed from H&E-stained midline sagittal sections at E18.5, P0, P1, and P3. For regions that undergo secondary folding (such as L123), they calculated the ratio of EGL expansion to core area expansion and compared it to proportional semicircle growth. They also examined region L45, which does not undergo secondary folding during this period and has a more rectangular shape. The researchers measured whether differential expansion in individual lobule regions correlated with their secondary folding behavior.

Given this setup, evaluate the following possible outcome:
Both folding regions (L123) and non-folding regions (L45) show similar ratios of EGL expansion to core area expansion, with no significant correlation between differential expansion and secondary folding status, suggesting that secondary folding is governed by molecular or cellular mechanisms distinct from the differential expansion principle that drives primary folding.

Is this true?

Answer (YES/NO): NO